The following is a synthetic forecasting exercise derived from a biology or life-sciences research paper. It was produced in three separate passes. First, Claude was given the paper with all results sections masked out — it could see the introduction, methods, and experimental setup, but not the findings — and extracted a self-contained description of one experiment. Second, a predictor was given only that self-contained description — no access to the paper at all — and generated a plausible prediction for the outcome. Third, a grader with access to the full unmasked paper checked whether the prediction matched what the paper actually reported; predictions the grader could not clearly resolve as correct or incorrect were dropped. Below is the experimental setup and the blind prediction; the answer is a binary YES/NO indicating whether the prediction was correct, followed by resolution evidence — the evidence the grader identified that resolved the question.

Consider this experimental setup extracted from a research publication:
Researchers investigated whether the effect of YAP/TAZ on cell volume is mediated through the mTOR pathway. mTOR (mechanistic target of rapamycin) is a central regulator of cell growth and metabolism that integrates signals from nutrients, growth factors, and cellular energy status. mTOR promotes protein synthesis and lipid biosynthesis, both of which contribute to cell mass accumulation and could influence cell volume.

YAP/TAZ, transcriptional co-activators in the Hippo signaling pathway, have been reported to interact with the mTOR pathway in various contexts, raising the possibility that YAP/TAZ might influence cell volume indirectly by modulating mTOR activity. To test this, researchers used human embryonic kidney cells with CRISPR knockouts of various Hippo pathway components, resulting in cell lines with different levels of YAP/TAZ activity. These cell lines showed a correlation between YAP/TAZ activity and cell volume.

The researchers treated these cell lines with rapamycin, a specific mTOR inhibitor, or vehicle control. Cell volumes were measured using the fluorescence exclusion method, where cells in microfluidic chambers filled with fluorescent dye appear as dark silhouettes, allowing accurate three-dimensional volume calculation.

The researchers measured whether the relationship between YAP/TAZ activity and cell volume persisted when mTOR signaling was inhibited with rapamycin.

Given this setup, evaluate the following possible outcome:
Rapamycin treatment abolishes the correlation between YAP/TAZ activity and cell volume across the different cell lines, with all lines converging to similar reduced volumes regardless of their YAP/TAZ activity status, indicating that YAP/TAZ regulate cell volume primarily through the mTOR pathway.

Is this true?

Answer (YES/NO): NO